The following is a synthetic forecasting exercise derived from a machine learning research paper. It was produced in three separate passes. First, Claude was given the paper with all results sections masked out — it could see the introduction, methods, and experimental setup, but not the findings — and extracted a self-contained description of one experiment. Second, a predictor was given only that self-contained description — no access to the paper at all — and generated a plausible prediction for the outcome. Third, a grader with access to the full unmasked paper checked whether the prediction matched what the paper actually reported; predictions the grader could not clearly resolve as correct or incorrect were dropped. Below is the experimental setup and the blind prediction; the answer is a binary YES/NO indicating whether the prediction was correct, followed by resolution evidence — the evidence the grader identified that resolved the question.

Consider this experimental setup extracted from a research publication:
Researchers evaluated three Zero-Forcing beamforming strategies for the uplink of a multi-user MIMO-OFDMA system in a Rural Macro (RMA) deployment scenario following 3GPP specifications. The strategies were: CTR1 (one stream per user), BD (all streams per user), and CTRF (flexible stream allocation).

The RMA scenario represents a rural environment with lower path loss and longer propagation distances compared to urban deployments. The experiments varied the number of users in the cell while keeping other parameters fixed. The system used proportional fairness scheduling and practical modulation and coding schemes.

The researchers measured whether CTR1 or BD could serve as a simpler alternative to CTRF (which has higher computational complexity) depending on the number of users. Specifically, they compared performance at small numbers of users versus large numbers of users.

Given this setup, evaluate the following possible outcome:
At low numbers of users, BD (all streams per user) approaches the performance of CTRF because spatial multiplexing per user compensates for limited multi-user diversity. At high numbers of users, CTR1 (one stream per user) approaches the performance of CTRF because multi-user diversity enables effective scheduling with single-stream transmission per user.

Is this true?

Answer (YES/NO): YES